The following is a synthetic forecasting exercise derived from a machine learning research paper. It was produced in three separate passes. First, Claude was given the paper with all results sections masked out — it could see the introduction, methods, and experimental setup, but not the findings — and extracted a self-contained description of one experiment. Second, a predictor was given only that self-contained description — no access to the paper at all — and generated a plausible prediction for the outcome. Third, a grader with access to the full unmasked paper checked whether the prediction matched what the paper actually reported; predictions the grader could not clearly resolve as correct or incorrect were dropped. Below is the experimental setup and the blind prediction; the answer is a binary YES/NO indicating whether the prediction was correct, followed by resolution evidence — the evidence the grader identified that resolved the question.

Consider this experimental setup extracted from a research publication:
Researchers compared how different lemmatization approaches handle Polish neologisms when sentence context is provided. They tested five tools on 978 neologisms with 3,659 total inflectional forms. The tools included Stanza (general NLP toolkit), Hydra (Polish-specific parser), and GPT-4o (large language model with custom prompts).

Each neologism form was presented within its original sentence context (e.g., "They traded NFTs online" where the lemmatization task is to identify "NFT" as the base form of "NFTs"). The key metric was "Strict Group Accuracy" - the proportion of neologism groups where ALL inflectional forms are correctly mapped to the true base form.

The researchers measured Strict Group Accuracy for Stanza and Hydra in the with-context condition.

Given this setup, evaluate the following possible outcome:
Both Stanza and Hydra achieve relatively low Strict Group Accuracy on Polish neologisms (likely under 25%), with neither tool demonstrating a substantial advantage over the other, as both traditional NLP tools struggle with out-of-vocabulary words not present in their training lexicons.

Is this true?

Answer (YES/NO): NO